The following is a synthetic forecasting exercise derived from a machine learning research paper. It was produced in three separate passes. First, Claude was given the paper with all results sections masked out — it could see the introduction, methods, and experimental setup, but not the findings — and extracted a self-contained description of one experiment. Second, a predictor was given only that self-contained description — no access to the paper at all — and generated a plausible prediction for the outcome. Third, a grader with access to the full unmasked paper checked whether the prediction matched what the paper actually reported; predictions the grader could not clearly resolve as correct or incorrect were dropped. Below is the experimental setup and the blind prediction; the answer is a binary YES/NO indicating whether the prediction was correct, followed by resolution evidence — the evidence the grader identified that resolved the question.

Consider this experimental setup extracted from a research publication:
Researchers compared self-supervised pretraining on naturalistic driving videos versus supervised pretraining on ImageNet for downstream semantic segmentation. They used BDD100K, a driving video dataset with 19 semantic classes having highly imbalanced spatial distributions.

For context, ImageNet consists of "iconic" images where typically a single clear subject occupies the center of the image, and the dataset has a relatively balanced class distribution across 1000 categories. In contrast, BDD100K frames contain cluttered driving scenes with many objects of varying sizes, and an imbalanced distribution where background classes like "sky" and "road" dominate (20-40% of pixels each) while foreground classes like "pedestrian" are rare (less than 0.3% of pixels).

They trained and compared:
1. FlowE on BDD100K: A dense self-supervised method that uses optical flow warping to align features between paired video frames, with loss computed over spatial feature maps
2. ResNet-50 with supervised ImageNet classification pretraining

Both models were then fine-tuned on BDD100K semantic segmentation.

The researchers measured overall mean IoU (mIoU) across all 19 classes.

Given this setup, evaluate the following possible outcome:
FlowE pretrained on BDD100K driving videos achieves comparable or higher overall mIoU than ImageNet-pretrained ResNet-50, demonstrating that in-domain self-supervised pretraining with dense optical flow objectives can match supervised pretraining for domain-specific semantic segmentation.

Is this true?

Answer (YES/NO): NO